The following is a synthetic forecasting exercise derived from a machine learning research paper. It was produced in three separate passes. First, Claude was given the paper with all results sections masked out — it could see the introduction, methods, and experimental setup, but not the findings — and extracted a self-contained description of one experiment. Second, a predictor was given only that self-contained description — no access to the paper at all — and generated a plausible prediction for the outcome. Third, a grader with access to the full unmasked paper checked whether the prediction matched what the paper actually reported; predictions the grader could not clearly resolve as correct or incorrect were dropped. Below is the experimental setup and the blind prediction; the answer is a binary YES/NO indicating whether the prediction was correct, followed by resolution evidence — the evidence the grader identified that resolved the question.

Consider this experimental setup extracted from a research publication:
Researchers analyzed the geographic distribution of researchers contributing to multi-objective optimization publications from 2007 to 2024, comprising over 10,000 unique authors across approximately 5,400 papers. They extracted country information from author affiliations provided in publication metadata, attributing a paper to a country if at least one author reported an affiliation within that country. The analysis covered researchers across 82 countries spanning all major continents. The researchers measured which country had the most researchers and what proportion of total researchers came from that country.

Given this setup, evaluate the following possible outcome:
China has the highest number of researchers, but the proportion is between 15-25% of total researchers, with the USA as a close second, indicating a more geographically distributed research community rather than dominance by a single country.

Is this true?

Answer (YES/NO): NO